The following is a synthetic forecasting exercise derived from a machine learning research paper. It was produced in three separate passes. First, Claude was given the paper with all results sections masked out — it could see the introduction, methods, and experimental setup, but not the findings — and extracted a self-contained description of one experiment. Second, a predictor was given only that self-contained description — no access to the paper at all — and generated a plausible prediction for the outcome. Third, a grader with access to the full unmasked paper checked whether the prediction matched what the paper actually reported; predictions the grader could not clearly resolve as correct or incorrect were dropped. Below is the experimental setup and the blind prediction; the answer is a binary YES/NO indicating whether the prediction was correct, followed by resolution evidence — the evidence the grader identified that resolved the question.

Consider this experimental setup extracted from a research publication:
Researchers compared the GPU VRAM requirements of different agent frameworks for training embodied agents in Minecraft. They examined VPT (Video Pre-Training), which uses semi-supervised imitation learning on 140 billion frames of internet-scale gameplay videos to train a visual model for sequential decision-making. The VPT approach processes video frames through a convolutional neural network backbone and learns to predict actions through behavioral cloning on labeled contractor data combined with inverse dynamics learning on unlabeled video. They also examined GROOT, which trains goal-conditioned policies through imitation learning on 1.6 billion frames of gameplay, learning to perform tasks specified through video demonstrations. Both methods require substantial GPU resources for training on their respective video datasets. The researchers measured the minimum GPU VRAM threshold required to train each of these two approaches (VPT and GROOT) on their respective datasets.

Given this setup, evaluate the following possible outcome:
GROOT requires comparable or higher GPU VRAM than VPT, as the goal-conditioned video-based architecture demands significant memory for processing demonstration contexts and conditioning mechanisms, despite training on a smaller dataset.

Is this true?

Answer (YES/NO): NO